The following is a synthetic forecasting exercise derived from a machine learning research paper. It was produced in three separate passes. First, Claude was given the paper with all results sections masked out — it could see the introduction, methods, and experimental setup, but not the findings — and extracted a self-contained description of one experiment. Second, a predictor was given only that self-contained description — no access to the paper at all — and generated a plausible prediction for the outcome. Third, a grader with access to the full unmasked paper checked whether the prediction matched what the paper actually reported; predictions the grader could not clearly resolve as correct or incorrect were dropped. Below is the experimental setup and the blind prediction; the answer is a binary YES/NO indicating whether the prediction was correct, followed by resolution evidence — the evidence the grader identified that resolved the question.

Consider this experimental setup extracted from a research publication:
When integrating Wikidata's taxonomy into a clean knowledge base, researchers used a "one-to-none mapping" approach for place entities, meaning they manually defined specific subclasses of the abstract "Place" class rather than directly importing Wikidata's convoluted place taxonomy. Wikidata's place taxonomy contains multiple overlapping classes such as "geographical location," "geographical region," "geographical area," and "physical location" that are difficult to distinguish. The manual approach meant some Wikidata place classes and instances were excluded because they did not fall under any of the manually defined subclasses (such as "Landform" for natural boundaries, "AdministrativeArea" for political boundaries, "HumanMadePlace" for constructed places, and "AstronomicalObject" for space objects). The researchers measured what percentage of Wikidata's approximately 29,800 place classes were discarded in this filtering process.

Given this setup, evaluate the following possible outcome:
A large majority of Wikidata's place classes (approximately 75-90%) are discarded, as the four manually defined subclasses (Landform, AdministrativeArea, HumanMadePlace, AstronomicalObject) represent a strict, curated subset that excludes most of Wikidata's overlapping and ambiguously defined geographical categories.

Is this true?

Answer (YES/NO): NO